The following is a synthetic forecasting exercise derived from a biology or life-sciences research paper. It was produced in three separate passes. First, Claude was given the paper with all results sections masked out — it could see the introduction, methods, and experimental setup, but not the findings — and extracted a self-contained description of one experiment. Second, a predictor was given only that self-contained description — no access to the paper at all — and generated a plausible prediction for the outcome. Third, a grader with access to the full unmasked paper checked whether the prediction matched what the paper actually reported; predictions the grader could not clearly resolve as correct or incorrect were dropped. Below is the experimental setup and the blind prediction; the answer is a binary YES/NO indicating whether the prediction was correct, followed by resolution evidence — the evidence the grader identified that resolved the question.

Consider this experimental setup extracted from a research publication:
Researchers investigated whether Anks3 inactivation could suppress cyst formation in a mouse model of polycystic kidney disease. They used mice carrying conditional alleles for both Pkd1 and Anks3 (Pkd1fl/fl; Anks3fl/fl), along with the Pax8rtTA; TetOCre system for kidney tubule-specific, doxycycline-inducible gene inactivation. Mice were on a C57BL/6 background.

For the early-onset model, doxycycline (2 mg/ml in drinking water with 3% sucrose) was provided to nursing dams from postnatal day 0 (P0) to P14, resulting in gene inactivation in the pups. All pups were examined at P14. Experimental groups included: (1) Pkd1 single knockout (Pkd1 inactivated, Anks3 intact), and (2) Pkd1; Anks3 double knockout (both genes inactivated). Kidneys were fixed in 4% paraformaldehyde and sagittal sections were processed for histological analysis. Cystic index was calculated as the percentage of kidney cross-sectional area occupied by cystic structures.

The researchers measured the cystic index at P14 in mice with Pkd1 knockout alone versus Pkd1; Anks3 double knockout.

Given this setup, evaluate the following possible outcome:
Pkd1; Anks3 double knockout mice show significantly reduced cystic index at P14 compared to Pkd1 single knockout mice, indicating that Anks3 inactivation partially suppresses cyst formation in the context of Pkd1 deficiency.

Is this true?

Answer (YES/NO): NO